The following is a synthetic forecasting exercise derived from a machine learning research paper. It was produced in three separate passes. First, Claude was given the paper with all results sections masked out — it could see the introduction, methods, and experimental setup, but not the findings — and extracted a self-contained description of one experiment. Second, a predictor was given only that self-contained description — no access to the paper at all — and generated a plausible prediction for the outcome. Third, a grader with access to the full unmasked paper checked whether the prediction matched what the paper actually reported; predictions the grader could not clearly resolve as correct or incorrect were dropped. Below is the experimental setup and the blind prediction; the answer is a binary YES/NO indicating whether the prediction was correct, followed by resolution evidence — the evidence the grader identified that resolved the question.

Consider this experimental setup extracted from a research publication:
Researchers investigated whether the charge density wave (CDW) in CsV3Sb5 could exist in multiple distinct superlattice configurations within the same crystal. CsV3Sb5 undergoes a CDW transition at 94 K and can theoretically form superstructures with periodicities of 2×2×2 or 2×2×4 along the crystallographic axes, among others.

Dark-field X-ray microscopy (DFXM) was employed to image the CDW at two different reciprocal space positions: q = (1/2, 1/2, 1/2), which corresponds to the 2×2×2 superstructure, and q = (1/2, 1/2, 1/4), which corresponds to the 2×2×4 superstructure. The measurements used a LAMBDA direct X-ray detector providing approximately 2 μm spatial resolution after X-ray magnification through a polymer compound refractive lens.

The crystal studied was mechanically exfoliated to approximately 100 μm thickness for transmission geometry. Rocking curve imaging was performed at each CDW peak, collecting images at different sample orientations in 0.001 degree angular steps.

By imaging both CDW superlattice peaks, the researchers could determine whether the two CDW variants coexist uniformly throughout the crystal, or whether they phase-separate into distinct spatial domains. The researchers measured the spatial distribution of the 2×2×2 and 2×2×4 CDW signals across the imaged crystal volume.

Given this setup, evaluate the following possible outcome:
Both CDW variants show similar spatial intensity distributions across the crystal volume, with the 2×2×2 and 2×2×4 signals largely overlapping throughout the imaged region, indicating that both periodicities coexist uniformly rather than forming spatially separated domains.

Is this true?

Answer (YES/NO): NO